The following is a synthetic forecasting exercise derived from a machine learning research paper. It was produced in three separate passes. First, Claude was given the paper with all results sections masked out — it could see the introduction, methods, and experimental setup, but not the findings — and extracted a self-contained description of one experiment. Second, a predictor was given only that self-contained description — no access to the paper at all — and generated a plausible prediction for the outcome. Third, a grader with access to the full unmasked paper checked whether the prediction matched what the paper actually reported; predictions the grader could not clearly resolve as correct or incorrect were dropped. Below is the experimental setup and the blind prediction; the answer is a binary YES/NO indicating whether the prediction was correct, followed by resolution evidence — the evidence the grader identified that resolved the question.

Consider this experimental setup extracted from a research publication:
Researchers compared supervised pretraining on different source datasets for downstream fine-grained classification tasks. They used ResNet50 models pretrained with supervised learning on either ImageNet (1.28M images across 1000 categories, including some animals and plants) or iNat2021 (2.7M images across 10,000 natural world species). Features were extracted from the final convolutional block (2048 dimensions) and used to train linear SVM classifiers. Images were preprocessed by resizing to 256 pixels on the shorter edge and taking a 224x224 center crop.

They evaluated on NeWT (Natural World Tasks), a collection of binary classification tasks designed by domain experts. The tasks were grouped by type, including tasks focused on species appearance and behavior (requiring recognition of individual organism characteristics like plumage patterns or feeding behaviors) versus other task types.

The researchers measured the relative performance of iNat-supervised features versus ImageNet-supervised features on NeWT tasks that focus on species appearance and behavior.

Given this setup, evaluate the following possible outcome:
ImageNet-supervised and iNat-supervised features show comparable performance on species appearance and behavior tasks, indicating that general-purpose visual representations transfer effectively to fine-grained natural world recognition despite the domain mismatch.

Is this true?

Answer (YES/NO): NO